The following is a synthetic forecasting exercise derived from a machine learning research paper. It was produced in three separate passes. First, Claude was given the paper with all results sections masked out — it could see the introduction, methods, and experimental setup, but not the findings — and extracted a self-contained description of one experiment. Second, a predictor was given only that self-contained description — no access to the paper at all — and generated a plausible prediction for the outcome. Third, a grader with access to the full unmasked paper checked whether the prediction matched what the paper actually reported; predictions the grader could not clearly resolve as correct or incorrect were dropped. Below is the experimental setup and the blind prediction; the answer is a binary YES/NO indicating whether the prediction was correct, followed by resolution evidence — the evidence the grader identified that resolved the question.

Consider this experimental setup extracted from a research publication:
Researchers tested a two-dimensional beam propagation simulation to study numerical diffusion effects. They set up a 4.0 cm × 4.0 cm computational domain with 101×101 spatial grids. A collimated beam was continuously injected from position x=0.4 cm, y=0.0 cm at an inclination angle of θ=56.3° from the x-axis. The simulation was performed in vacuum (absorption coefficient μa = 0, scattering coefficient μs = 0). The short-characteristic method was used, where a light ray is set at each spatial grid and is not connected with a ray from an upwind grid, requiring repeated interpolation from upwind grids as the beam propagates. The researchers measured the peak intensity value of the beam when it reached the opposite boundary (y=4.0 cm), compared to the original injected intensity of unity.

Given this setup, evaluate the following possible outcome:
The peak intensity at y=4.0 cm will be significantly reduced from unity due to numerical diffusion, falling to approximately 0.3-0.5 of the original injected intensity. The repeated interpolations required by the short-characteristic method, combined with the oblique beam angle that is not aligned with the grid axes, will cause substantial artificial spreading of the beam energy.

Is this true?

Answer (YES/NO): NO